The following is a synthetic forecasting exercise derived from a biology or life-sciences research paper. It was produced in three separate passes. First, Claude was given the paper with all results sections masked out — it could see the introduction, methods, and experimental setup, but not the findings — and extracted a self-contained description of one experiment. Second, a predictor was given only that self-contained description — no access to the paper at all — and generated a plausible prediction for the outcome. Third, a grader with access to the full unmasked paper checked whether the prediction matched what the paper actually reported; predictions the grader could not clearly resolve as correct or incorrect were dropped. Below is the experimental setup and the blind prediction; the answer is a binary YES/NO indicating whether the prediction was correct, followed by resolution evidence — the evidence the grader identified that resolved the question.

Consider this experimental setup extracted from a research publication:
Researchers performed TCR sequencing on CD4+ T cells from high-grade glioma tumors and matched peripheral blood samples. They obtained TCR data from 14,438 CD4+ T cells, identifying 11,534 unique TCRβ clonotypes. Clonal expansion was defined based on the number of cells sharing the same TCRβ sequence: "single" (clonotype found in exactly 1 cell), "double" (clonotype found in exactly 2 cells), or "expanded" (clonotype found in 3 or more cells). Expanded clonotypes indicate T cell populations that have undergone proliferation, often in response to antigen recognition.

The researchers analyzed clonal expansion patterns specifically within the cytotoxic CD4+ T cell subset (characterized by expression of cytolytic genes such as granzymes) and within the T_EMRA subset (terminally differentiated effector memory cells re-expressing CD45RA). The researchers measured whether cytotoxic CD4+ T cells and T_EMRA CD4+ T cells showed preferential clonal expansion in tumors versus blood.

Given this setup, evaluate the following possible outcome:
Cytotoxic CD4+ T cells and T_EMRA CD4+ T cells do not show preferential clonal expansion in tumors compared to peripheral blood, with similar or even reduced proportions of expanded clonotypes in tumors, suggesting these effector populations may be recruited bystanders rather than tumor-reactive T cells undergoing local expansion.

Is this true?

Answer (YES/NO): NO